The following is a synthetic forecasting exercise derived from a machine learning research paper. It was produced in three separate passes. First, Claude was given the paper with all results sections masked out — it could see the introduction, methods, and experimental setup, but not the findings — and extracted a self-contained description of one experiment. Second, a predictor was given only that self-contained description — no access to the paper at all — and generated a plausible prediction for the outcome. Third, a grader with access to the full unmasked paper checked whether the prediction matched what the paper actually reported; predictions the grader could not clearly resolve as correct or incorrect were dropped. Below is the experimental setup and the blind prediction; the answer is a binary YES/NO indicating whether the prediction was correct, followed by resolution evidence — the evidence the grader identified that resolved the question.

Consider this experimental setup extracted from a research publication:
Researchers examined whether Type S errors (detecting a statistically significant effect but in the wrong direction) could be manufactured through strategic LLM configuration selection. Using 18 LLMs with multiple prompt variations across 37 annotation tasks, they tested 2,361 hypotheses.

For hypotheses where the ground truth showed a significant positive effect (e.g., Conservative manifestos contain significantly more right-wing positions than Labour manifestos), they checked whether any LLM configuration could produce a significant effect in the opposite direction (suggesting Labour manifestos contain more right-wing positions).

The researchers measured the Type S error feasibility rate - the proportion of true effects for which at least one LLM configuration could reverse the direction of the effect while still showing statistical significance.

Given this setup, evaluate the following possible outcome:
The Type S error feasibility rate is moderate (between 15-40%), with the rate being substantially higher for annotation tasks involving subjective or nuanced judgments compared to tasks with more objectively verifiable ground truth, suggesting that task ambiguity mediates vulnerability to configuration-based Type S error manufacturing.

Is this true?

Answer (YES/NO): NO